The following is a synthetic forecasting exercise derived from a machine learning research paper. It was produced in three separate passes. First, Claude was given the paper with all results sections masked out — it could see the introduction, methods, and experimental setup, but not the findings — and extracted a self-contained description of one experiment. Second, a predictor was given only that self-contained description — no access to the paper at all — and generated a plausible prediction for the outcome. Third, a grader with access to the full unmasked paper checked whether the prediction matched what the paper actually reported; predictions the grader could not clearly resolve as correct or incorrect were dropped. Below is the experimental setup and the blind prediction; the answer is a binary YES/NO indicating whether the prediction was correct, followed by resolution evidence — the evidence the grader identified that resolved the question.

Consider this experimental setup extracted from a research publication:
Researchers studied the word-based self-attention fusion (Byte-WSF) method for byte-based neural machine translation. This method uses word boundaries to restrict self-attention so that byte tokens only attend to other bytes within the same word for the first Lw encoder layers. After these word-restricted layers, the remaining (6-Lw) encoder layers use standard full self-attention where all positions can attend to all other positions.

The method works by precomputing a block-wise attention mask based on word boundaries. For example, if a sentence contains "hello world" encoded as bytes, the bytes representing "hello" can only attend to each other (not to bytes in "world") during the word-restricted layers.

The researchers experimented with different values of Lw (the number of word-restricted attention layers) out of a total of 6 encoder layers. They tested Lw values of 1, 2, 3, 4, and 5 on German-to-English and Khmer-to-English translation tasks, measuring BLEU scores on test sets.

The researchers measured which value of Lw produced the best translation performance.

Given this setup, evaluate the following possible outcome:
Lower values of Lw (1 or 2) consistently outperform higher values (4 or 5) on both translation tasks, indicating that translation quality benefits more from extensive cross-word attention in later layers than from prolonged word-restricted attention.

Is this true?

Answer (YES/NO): NO